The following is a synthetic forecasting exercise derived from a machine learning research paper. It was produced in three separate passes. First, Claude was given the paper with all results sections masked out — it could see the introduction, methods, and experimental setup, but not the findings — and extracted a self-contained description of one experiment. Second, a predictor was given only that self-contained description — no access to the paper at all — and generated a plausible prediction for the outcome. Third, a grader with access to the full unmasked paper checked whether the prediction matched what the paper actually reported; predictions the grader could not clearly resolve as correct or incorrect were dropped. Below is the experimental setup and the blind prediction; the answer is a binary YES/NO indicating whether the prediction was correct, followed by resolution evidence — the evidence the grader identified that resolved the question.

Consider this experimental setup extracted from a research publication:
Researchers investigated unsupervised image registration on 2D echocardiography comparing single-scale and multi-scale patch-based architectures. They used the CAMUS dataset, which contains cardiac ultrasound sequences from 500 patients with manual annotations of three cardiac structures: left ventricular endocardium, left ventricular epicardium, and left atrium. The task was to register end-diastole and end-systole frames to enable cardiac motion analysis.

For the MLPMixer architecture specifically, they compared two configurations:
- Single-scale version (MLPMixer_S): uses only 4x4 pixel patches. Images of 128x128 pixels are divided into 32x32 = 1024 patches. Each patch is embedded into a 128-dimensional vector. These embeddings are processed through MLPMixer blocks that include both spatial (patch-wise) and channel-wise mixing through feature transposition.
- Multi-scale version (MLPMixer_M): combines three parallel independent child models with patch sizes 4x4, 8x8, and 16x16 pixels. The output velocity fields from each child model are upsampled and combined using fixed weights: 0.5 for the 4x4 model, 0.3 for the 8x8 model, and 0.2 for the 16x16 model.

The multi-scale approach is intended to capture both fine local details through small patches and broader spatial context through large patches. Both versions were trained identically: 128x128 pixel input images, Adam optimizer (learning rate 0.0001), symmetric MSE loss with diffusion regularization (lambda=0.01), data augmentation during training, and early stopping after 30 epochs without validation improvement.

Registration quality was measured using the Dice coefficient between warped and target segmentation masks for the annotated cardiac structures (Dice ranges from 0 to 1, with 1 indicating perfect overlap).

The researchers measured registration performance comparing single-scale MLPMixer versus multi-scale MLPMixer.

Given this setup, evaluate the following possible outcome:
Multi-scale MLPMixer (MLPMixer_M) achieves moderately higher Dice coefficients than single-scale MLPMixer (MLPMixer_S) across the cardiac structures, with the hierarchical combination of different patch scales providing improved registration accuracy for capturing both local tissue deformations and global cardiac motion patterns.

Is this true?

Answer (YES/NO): NO